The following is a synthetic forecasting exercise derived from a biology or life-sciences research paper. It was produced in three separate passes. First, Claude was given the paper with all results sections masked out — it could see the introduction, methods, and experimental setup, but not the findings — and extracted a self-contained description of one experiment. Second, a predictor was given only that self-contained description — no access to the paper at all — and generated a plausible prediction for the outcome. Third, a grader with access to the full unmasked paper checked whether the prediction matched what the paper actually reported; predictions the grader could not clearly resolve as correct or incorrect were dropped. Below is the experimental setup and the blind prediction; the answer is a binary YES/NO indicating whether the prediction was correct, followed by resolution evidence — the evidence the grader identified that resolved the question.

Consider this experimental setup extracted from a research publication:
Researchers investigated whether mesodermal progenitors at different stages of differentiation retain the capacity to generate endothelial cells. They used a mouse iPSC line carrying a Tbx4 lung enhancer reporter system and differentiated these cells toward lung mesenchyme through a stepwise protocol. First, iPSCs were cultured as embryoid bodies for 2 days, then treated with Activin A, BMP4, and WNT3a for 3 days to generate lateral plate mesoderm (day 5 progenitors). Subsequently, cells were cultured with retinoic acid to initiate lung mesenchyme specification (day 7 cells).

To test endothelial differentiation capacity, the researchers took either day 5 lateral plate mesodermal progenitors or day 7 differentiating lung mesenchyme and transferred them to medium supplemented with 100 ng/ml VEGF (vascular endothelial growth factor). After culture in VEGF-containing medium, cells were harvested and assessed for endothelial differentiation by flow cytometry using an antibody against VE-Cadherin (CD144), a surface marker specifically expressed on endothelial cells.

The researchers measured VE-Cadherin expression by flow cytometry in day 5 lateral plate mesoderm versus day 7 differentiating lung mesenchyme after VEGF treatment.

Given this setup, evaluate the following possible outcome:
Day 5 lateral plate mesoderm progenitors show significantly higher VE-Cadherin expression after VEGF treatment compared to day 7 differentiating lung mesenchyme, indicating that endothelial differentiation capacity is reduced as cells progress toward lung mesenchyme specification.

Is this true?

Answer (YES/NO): YES